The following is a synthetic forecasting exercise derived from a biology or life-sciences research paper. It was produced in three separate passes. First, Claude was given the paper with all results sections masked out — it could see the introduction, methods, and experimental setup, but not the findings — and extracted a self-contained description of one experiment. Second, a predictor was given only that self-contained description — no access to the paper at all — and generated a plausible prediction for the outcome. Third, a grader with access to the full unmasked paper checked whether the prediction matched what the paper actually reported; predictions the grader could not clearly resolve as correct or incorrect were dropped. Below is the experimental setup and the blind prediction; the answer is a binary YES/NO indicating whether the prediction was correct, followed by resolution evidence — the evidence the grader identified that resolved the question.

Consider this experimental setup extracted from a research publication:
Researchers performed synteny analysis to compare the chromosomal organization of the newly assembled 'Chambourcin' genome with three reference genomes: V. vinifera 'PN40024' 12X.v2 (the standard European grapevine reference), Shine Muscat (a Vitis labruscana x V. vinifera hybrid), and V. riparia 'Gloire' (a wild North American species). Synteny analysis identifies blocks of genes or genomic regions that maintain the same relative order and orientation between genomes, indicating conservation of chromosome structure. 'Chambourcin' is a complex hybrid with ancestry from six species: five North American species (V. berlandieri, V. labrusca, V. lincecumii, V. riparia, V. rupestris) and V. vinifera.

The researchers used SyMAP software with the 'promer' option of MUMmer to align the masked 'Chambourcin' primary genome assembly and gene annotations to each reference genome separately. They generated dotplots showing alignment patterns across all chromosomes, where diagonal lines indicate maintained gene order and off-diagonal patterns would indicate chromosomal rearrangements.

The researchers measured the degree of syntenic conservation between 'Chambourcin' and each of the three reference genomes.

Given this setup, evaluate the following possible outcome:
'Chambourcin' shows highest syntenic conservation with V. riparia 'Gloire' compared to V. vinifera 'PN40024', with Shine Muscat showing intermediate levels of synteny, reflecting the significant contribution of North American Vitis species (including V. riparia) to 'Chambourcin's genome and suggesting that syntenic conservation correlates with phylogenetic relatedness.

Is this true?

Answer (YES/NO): NO